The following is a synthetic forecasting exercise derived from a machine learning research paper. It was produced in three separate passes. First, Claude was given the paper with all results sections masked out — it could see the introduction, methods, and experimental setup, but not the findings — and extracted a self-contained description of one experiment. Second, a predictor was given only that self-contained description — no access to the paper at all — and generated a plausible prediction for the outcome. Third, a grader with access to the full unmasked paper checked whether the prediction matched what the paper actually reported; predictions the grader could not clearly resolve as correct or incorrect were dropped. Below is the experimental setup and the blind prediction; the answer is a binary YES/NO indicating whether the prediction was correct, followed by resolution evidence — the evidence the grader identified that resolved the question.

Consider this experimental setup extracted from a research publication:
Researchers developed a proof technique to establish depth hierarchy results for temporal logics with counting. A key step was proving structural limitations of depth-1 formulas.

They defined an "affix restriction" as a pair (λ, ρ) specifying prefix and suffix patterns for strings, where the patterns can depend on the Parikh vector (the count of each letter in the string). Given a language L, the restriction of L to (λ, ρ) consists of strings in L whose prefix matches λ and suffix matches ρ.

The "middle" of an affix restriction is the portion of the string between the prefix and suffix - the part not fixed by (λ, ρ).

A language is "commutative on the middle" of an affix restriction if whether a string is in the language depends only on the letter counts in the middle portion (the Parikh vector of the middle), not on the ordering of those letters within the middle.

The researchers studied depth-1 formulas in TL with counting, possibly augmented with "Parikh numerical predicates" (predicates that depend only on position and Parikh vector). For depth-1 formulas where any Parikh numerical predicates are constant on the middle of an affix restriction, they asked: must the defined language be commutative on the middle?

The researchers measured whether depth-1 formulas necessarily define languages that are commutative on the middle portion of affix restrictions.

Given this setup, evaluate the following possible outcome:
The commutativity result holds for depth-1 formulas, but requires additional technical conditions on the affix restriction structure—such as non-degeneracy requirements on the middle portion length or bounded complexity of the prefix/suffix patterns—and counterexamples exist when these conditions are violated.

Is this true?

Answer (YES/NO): NO